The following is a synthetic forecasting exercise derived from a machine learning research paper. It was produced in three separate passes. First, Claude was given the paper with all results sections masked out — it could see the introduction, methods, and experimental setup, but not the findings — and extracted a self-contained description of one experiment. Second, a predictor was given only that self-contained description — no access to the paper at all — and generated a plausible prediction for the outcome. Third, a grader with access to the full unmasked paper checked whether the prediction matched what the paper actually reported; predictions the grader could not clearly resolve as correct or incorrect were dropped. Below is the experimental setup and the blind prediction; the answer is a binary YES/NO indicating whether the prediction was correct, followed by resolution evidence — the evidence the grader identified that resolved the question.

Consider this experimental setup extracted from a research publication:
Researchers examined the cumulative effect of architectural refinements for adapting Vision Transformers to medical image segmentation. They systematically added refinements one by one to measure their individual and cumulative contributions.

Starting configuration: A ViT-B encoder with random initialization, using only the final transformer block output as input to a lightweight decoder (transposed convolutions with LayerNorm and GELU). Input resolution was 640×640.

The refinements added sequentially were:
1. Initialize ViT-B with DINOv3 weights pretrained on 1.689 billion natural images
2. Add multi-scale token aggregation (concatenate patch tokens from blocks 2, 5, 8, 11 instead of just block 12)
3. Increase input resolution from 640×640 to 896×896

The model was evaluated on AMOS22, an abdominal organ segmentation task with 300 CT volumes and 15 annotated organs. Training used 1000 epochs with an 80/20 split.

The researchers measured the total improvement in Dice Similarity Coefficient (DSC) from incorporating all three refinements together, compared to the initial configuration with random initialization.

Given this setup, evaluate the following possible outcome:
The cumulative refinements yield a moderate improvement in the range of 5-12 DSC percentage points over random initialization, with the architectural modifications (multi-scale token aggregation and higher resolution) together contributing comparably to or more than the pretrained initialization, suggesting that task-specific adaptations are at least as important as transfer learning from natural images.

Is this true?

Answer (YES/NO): YES